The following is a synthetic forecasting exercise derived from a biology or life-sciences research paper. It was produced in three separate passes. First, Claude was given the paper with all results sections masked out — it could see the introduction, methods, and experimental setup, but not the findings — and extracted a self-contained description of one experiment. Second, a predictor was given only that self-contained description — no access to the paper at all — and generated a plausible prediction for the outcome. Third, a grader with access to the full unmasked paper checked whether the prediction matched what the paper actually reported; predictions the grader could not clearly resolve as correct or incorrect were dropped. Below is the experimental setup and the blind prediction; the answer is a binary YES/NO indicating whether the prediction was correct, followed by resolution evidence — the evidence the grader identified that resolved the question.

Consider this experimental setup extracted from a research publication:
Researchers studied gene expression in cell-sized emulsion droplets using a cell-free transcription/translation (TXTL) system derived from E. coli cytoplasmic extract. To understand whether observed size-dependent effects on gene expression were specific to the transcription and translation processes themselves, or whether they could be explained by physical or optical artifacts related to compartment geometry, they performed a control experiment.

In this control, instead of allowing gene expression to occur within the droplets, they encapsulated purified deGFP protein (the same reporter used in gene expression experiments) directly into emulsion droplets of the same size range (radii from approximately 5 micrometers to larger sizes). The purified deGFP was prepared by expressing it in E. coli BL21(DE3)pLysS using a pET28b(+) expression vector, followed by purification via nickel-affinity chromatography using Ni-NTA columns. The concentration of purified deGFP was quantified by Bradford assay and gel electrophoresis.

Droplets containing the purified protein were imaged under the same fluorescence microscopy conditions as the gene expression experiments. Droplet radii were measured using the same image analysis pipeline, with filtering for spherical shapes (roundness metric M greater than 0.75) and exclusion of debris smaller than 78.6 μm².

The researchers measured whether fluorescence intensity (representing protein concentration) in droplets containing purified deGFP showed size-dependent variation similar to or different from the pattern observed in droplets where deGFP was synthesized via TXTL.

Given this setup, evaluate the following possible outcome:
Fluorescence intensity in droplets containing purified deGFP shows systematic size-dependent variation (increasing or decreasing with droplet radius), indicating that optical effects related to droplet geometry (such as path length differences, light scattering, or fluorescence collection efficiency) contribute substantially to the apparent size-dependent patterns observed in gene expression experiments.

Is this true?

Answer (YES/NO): NO